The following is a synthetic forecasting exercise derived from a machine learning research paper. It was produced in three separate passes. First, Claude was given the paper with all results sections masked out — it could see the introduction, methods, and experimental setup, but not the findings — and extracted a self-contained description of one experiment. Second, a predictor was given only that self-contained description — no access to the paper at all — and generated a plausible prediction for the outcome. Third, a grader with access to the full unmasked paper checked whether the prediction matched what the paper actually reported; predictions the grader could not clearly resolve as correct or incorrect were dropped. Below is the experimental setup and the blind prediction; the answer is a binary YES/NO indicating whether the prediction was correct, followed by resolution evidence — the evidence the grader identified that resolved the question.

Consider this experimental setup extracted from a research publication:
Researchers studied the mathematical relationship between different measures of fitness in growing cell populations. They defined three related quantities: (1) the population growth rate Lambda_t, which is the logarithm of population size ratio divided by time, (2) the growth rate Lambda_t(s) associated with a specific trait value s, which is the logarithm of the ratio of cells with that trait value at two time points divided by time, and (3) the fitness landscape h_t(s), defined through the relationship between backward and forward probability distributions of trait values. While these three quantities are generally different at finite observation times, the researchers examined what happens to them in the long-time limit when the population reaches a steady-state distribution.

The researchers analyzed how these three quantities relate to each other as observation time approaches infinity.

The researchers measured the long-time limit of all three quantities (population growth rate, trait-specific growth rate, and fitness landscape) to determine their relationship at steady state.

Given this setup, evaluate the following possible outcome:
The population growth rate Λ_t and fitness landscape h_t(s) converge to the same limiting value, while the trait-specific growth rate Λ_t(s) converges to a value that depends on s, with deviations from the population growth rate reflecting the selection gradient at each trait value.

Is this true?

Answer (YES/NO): NO